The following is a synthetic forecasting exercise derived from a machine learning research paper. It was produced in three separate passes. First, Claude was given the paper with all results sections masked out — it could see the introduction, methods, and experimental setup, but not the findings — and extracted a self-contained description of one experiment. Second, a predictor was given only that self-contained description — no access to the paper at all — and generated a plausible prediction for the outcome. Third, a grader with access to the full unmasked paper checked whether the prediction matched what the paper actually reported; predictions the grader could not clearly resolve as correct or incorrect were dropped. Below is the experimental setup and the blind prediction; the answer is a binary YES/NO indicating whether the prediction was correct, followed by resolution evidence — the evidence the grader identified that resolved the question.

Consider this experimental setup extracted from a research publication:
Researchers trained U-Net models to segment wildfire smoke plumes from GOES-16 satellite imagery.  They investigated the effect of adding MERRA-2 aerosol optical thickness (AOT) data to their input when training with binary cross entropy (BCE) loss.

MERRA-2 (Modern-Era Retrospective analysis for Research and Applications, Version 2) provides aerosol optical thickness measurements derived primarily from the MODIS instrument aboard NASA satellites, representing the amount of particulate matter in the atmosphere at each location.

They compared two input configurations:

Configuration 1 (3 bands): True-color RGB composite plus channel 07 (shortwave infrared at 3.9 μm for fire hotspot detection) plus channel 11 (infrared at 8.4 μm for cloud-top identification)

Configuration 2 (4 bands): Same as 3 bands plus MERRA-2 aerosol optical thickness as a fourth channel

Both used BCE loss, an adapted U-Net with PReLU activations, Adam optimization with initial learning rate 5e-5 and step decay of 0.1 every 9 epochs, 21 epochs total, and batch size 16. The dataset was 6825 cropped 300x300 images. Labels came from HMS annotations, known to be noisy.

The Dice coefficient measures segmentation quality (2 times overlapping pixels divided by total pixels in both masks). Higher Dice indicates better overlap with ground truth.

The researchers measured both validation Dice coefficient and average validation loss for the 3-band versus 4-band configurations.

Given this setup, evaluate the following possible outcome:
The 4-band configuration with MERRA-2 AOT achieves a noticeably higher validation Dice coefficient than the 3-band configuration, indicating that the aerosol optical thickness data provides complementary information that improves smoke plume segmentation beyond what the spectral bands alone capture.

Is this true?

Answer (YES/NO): NO